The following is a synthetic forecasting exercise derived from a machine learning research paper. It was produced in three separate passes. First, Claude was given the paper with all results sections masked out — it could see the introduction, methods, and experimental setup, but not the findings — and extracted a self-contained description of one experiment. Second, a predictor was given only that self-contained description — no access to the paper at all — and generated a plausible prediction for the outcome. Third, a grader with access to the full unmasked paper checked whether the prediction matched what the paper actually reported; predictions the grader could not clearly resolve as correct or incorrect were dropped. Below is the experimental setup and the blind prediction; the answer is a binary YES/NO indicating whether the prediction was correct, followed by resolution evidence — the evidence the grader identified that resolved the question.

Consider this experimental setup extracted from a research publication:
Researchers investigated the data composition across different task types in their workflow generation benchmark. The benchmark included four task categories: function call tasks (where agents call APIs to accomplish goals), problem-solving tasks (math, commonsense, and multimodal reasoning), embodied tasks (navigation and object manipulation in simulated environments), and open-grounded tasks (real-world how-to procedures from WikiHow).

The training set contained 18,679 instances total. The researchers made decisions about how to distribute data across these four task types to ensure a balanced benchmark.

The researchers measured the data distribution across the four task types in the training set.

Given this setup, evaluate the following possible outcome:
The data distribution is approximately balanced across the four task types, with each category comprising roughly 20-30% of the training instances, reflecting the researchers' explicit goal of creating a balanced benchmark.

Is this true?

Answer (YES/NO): YES